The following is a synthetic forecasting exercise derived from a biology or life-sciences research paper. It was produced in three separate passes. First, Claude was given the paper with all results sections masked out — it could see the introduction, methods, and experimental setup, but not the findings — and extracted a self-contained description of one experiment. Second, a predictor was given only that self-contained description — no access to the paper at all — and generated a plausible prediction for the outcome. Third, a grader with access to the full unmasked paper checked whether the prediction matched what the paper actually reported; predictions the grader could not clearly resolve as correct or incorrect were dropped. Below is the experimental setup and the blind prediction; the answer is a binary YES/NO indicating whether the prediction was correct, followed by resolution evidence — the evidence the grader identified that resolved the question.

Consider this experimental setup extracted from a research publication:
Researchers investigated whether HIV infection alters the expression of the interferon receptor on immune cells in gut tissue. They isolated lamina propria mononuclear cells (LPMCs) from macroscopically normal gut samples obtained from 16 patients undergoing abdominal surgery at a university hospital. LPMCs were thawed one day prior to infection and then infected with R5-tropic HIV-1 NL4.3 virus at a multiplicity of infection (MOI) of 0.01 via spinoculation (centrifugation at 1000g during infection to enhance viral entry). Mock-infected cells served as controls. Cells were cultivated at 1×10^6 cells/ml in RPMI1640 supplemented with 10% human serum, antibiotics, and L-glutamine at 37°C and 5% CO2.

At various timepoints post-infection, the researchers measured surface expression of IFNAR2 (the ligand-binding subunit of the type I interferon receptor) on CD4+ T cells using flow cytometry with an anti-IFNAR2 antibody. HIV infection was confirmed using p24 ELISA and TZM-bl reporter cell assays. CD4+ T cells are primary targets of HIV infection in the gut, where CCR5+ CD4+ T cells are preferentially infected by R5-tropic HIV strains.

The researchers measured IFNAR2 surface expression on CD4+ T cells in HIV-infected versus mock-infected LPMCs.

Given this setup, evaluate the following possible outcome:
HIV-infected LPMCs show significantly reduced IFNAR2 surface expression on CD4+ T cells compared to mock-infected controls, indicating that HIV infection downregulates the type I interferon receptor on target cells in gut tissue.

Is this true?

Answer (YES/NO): NO